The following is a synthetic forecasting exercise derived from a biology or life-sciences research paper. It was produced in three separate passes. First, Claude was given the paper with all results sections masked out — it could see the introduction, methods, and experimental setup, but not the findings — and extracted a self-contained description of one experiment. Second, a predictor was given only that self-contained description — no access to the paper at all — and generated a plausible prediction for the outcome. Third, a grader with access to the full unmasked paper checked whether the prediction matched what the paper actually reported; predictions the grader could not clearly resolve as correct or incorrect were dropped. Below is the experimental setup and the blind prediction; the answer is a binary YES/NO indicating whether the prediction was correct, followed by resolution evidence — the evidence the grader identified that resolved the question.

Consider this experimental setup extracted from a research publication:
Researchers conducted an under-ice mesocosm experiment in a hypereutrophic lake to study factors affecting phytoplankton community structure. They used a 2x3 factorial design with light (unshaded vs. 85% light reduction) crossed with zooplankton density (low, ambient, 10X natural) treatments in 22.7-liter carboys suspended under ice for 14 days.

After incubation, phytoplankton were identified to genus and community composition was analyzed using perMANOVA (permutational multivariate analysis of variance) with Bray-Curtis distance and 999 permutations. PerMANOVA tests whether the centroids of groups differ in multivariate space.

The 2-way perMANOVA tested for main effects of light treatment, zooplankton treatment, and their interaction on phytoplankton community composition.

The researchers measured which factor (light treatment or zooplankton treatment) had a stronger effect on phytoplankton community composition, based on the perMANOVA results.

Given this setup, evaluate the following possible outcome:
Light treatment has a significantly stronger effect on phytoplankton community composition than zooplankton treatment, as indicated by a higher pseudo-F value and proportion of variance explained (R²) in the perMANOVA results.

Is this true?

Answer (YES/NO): NO